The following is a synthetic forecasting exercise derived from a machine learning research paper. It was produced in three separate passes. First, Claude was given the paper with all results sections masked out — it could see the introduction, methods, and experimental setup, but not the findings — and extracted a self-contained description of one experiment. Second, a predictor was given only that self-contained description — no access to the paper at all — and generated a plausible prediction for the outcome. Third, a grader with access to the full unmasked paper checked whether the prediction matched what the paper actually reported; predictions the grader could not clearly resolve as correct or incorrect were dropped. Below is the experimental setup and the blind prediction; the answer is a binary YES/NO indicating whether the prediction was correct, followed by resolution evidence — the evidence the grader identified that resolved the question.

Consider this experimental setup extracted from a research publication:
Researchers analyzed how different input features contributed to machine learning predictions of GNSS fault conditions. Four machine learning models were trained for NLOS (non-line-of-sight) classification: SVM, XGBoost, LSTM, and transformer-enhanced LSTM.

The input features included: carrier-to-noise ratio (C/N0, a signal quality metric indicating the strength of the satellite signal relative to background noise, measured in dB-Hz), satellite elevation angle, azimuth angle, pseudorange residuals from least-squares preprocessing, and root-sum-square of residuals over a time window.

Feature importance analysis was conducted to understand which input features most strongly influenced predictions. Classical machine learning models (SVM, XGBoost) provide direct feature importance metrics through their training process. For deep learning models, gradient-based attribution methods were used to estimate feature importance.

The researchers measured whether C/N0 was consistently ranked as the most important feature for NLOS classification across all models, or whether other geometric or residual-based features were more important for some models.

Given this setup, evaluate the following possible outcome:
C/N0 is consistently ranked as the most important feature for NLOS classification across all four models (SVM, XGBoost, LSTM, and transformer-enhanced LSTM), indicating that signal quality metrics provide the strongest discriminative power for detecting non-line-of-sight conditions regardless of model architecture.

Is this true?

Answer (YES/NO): NO